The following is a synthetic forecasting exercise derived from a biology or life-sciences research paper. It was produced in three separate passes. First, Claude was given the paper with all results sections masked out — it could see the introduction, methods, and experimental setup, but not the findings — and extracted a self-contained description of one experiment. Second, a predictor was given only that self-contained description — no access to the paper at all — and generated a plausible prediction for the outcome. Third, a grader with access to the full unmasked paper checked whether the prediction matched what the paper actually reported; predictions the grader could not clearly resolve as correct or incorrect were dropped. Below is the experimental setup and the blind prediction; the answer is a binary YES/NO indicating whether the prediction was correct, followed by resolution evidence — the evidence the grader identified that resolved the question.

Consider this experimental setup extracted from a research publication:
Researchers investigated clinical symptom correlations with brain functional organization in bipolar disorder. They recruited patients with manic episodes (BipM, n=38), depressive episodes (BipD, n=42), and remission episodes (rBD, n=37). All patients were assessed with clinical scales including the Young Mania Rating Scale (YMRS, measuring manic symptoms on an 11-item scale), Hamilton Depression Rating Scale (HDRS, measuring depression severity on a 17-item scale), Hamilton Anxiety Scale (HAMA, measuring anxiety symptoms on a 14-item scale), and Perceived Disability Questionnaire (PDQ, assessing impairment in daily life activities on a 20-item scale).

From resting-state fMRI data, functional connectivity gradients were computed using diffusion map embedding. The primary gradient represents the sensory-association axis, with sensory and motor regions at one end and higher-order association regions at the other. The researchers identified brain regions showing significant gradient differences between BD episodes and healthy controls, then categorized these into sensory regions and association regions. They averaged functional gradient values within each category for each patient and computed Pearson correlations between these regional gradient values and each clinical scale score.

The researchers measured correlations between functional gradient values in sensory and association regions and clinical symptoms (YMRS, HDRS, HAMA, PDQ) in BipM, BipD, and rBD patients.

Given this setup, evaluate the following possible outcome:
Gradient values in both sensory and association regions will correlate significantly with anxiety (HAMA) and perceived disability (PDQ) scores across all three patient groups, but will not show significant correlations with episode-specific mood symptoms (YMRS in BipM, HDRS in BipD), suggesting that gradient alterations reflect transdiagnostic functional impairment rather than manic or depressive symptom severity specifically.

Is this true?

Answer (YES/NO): NO